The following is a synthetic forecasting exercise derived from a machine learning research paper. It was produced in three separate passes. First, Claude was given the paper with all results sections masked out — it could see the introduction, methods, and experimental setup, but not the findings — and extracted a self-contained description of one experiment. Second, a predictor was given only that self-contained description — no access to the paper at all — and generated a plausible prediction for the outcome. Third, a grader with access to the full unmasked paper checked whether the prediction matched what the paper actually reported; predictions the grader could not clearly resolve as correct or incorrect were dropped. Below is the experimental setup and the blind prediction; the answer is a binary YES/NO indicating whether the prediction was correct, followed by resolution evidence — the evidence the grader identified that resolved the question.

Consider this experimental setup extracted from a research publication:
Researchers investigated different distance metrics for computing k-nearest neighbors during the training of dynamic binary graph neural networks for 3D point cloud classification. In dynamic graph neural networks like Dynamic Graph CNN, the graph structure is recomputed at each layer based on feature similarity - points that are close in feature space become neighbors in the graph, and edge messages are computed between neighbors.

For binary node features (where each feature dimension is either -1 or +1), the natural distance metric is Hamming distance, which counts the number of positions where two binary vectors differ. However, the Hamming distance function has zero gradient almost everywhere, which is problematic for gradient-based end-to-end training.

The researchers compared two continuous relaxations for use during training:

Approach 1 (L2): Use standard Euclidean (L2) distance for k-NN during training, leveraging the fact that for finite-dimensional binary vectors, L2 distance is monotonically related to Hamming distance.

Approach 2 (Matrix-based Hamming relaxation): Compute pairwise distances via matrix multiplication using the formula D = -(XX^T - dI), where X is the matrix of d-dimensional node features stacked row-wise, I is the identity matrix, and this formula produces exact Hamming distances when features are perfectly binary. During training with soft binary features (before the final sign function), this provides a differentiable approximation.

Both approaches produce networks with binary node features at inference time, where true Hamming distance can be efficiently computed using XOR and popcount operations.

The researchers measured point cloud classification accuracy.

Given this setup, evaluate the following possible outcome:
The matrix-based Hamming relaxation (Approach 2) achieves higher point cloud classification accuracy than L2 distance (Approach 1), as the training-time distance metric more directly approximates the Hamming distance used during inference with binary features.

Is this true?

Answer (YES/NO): NO